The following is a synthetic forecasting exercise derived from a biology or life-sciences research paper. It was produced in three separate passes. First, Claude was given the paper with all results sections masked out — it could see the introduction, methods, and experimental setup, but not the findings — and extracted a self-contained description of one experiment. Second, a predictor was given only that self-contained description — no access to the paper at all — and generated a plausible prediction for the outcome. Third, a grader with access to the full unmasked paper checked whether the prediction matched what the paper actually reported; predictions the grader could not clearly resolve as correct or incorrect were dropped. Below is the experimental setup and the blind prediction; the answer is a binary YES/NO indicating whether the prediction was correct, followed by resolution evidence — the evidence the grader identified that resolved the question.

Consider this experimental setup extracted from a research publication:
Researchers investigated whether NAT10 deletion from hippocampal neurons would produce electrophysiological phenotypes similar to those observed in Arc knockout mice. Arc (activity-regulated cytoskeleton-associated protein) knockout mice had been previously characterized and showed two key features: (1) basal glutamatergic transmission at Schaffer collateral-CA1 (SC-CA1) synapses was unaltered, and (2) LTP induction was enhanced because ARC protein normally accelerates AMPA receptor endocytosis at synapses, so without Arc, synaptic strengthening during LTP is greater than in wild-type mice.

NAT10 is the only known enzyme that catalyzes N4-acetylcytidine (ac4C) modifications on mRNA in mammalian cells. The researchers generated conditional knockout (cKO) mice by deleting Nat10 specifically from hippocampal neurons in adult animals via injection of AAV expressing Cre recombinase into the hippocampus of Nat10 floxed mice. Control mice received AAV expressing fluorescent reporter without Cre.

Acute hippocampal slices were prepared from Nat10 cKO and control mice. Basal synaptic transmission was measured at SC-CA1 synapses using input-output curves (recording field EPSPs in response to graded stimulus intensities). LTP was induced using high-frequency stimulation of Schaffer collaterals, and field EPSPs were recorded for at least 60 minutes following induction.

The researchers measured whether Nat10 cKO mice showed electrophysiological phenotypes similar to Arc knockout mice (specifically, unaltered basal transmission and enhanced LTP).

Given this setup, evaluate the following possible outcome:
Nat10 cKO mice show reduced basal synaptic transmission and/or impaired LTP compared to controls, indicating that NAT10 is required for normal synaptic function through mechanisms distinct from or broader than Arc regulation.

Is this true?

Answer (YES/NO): YES